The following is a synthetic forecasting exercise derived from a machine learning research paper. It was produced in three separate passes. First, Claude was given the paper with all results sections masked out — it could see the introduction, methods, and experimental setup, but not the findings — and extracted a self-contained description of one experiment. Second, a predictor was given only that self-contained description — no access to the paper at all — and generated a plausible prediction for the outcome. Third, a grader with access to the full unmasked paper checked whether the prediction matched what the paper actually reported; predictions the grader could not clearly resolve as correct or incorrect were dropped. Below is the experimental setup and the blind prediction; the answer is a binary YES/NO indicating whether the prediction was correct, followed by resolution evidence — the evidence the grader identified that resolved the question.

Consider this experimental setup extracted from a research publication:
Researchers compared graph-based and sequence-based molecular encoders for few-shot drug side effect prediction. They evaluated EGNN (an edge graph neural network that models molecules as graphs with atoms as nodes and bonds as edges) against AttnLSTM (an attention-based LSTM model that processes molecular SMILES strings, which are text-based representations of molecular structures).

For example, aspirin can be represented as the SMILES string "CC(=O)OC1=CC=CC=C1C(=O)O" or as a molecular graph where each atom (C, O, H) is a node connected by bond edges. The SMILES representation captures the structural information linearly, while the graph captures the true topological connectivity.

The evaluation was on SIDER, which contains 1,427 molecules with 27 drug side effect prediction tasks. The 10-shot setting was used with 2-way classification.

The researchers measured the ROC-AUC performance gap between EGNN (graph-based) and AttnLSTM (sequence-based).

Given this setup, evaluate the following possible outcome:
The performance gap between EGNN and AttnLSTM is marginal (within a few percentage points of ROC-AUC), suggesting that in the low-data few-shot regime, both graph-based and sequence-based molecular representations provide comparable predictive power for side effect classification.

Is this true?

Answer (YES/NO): NO